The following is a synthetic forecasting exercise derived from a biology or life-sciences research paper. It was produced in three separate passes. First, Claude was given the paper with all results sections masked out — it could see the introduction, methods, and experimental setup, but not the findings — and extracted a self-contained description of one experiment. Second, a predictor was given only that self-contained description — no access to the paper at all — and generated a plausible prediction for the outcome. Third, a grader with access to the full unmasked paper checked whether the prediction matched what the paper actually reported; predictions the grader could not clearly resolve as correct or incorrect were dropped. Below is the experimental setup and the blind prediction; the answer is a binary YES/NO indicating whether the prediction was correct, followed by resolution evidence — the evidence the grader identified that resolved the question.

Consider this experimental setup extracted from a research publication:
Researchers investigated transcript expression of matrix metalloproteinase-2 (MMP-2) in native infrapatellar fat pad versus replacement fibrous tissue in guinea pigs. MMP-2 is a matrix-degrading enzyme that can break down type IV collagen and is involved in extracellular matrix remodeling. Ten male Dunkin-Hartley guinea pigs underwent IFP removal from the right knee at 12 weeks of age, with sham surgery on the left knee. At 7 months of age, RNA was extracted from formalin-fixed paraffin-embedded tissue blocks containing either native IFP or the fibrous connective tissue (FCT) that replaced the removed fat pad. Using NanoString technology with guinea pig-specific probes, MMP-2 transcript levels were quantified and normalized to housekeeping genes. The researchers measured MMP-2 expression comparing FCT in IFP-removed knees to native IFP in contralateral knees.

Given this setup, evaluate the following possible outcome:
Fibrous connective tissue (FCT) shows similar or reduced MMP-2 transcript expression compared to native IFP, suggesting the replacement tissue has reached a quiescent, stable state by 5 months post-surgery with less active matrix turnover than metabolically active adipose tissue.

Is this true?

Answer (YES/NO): NO